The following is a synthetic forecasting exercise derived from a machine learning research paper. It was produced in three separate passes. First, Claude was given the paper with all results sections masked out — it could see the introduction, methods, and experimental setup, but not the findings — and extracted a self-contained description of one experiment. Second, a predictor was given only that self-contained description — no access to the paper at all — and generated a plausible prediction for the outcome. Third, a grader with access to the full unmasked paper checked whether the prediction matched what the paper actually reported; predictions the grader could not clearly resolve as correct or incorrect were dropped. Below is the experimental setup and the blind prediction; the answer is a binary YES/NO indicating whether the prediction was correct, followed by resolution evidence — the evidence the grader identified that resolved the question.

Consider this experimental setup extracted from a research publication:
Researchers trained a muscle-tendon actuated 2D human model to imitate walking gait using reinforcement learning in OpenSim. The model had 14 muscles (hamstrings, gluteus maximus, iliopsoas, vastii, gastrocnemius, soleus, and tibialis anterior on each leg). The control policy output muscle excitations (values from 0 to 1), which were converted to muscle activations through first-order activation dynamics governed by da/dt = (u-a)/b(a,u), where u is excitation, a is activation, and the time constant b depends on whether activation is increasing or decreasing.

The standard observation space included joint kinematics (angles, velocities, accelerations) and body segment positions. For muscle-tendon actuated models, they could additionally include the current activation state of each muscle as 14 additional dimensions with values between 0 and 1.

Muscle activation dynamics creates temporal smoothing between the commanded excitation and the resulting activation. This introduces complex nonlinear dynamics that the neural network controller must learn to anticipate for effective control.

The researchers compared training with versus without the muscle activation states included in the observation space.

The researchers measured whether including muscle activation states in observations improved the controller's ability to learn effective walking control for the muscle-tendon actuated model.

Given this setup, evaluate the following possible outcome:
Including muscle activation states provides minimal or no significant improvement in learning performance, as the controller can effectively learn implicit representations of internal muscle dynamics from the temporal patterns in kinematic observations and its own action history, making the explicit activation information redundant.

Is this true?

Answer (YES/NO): NO